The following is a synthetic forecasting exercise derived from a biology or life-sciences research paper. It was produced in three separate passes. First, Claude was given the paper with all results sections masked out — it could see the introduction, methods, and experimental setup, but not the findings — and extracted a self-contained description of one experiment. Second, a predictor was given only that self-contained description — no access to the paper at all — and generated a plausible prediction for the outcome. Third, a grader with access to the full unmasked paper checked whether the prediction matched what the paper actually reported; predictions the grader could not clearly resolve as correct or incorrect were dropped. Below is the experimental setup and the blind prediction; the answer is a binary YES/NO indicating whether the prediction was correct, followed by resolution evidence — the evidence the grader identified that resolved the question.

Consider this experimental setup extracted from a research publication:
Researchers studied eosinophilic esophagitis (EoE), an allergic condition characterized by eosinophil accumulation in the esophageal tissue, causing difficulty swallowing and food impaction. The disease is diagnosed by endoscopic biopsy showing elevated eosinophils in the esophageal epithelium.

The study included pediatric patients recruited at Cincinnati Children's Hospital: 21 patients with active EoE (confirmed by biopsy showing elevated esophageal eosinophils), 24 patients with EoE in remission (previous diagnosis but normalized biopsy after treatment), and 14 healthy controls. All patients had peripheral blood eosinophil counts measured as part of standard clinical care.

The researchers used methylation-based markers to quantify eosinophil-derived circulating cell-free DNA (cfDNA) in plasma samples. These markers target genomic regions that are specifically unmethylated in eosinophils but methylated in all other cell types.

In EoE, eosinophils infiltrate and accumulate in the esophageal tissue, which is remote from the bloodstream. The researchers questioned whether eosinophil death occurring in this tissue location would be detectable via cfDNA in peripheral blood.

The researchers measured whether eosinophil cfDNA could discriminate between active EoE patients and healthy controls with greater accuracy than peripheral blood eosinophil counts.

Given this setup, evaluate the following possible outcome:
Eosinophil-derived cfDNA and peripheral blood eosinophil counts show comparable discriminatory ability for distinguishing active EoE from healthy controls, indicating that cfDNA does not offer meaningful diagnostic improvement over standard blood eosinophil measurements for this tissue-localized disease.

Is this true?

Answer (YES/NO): NO